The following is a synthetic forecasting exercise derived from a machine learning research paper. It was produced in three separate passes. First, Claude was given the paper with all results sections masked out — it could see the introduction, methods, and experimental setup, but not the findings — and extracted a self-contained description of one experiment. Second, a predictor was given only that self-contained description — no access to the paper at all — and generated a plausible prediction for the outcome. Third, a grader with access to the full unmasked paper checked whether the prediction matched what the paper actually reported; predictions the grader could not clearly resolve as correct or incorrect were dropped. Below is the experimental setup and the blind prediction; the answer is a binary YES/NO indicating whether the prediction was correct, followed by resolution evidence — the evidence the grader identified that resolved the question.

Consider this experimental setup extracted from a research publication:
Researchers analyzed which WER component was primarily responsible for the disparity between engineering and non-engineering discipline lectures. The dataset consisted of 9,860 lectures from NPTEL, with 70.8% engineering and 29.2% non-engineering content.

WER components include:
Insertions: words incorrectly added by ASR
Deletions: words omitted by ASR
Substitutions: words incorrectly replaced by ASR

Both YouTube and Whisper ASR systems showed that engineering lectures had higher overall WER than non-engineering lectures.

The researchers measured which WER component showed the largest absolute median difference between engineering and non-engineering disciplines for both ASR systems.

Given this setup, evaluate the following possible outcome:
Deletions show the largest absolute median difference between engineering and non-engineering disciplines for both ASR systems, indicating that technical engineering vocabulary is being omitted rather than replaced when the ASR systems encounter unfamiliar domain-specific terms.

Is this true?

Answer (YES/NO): NO